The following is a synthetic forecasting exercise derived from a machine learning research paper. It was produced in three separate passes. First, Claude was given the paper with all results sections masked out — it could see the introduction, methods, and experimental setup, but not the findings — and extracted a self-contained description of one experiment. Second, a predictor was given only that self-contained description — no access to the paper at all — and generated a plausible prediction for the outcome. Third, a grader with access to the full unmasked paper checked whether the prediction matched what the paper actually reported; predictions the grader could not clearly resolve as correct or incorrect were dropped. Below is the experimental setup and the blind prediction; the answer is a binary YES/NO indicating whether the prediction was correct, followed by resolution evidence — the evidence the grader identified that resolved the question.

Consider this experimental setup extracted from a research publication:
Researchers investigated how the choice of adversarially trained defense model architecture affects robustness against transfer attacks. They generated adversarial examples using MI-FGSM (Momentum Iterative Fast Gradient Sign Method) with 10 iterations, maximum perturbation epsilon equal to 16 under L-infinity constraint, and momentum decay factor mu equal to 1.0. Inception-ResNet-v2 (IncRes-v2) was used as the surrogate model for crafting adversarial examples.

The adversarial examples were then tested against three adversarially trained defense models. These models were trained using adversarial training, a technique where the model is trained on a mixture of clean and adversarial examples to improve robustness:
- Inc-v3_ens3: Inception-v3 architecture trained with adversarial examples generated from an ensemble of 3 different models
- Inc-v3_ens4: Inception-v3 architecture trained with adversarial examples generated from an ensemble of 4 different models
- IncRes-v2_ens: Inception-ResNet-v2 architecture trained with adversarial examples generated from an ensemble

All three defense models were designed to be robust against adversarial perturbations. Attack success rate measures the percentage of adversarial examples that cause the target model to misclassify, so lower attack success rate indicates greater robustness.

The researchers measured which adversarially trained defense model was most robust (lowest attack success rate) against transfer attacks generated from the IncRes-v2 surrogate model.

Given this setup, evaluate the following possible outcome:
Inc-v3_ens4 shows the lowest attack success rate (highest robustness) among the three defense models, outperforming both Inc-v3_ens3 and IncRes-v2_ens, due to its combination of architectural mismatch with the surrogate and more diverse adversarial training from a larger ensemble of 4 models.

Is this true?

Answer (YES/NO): NO